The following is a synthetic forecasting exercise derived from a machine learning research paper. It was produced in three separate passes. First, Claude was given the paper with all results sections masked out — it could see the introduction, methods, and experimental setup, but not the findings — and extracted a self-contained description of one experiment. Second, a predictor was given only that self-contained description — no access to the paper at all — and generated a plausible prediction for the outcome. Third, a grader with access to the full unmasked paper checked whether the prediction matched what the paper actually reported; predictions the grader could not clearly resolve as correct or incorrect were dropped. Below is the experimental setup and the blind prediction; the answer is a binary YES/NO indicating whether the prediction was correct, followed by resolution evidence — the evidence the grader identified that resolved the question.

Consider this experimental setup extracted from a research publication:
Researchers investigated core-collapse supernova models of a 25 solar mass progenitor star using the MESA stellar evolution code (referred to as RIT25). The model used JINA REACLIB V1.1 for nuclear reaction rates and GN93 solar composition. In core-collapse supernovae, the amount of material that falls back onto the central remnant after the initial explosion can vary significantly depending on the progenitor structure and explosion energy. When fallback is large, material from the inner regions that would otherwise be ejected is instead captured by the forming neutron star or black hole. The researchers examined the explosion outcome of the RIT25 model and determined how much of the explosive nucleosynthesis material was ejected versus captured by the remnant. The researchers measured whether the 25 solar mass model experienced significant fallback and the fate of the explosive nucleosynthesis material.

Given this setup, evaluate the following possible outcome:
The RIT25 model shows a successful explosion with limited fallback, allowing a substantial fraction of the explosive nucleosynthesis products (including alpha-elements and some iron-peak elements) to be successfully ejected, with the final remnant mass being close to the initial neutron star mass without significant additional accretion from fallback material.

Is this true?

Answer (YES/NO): NO